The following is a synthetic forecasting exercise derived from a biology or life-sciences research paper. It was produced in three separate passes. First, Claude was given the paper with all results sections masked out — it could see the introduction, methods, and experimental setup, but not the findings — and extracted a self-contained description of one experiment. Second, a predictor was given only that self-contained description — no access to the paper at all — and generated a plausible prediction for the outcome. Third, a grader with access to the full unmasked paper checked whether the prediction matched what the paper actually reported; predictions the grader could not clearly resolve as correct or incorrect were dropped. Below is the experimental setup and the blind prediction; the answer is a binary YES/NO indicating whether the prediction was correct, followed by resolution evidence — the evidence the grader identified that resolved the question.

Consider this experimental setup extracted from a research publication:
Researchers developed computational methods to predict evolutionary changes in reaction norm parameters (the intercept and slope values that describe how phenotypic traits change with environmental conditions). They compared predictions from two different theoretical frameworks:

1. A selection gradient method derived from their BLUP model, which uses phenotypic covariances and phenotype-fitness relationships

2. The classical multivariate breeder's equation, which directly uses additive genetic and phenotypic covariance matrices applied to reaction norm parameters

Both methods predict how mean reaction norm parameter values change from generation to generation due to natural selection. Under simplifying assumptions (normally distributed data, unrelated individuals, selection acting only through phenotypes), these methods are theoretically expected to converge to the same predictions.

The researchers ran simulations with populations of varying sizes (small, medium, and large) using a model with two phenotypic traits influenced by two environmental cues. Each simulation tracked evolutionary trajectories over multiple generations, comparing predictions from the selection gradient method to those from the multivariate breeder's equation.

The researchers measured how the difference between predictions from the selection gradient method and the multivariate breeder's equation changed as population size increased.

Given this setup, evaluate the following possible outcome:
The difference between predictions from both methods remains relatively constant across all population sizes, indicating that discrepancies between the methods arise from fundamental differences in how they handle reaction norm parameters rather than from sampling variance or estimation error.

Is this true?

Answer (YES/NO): NO